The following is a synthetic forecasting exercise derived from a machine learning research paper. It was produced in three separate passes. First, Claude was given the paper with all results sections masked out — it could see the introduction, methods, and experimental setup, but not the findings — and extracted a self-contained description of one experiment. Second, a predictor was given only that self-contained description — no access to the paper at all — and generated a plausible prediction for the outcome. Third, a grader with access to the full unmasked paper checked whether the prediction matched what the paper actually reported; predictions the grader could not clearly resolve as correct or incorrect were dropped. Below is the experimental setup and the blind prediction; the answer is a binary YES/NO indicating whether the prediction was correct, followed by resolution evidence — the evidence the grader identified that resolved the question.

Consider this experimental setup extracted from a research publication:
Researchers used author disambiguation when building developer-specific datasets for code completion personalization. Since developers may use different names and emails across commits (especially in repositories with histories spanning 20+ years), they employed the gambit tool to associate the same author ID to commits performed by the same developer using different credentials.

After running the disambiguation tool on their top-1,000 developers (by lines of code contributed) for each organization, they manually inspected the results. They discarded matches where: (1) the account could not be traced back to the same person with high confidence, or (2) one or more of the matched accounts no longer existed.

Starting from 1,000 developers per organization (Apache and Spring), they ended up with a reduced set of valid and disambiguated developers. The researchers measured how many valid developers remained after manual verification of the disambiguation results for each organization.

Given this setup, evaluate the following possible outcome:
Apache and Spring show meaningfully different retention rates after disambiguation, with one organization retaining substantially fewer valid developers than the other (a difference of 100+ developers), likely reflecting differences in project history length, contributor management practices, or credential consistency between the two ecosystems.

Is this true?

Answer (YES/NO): YES